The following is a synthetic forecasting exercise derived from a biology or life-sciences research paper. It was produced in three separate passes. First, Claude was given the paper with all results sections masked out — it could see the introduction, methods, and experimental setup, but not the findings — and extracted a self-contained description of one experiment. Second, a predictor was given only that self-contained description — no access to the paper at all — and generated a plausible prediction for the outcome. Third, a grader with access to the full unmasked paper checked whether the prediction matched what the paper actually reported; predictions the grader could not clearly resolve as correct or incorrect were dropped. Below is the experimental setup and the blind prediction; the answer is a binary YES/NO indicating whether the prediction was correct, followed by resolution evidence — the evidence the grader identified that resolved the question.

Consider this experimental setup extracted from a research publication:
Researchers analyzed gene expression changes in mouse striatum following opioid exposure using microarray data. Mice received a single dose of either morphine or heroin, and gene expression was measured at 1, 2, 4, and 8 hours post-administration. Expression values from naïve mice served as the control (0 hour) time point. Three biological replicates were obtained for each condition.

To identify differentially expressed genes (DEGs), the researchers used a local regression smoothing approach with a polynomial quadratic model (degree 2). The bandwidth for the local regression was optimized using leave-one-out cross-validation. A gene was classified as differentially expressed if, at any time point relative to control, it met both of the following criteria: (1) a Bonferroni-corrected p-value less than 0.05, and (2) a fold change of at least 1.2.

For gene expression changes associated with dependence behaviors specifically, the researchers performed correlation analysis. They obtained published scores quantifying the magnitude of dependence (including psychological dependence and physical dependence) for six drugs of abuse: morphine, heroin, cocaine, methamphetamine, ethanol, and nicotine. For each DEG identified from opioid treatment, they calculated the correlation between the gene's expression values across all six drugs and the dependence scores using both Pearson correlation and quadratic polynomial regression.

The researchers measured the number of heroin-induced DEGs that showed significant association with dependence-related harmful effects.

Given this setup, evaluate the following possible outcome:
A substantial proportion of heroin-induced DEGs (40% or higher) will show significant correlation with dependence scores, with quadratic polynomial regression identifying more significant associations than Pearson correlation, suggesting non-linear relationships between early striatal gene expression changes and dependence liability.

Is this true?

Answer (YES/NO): NO